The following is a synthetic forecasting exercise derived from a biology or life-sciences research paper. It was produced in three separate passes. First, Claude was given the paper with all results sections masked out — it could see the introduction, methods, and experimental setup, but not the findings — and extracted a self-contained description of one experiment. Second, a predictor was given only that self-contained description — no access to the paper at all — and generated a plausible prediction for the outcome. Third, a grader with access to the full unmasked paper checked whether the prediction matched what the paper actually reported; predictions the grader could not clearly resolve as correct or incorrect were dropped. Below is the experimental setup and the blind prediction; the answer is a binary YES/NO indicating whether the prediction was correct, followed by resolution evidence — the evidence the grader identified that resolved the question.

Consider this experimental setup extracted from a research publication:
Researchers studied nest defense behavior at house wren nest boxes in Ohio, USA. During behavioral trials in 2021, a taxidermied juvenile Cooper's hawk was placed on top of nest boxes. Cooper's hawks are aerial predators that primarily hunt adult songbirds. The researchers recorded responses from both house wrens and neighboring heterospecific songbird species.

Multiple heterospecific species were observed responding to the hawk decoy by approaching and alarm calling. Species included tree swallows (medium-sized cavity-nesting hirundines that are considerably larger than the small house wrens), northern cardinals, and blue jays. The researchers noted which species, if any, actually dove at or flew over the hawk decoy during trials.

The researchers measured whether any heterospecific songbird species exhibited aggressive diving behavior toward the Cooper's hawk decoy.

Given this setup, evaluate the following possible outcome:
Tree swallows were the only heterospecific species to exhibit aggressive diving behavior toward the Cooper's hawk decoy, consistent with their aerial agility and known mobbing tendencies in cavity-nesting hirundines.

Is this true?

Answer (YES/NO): YES